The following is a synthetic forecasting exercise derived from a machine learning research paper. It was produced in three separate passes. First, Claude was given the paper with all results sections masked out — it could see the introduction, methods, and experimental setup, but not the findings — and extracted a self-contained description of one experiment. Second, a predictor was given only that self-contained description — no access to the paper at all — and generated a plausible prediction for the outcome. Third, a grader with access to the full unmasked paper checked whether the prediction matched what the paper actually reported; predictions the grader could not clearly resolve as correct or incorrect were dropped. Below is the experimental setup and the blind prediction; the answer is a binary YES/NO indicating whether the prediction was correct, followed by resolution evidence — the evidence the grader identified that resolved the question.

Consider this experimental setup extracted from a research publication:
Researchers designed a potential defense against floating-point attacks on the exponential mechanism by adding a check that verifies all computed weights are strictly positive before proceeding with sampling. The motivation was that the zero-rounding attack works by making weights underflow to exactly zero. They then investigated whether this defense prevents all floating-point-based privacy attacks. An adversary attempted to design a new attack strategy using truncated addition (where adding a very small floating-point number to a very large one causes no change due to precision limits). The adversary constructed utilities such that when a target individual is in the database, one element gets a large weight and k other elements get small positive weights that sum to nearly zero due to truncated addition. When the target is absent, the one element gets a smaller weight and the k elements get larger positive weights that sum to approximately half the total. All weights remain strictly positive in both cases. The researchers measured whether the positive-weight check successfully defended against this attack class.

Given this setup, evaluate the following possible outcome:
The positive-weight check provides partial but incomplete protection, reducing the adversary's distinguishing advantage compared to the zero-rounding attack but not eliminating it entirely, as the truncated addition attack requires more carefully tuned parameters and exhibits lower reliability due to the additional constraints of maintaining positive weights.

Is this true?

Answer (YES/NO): NO